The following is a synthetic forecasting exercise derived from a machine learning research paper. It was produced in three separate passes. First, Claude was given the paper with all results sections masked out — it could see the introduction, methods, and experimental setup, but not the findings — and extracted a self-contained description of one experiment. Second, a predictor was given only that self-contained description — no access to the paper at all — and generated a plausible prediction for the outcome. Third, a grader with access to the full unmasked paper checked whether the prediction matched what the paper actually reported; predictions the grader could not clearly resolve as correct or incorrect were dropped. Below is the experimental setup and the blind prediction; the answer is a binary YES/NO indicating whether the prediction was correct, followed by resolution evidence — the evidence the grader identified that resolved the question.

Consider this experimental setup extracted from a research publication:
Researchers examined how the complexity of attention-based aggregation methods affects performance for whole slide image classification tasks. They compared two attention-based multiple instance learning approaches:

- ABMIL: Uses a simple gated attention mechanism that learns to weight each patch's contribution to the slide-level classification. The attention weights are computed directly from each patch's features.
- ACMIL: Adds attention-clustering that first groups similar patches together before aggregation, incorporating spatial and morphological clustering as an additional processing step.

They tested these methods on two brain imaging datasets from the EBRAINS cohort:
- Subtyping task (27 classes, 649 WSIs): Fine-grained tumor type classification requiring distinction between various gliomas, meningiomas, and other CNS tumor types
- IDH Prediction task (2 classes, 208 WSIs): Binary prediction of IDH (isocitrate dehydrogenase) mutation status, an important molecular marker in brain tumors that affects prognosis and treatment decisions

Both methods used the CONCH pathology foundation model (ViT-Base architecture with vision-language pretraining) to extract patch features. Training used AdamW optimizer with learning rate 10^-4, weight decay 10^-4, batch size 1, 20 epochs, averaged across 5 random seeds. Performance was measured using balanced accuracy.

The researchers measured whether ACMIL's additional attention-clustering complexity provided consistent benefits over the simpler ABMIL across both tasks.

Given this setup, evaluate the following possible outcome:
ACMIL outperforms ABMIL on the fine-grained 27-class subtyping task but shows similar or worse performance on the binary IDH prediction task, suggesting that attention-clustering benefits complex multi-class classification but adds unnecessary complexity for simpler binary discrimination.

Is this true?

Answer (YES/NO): NO